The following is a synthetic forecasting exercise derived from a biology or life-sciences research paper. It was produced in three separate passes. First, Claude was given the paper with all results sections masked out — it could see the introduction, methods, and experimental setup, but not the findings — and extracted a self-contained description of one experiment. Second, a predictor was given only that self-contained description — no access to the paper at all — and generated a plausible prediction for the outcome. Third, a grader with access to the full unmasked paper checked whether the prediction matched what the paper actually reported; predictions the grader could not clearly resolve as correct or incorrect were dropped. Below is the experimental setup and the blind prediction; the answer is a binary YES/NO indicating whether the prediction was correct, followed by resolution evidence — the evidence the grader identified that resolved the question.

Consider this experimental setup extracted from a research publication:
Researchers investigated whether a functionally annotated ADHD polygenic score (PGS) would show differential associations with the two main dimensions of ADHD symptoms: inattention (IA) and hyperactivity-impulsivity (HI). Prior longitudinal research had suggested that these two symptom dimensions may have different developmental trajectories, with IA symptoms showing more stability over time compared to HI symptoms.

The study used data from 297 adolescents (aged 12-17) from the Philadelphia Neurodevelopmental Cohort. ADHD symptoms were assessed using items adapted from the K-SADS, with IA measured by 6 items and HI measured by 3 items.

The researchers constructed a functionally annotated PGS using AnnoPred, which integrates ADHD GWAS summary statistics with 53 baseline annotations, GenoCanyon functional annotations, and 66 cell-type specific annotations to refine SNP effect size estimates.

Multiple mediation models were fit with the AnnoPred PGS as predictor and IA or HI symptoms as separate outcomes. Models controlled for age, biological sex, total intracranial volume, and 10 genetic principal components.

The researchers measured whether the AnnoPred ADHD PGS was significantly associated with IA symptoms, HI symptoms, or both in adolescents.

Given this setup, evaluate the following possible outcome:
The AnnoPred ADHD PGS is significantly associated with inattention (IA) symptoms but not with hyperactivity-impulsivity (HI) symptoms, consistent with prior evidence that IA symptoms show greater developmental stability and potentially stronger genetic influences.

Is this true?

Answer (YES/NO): YES